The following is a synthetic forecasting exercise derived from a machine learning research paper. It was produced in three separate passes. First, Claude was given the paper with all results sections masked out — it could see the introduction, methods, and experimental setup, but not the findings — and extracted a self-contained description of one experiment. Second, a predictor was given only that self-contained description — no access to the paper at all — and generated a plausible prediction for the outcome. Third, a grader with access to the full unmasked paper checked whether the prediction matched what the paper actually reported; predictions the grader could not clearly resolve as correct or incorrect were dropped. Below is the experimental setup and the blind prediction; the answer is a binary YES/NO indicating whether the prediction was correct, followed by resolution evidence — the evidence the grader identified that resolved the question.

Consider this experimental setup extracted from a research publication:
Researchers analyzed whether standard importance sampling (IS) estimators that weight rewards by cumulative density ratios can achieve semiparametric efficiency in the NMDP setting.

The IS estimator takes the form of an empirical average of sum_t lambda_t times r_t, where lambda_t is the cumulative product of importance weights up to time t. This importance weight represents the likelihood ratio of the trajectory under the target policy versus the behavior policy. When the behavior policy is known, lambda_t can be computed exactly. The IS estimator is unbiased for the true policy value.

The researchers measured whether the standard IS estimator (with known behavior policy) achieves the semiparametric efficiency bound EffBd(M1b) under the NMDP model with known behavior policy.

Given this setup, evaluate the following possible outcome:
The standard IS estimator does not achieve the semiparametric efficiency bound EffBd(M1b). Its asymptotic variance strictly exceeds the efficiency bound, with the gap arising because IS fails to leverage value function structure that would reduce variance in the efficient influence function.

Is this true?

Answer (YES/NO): YES